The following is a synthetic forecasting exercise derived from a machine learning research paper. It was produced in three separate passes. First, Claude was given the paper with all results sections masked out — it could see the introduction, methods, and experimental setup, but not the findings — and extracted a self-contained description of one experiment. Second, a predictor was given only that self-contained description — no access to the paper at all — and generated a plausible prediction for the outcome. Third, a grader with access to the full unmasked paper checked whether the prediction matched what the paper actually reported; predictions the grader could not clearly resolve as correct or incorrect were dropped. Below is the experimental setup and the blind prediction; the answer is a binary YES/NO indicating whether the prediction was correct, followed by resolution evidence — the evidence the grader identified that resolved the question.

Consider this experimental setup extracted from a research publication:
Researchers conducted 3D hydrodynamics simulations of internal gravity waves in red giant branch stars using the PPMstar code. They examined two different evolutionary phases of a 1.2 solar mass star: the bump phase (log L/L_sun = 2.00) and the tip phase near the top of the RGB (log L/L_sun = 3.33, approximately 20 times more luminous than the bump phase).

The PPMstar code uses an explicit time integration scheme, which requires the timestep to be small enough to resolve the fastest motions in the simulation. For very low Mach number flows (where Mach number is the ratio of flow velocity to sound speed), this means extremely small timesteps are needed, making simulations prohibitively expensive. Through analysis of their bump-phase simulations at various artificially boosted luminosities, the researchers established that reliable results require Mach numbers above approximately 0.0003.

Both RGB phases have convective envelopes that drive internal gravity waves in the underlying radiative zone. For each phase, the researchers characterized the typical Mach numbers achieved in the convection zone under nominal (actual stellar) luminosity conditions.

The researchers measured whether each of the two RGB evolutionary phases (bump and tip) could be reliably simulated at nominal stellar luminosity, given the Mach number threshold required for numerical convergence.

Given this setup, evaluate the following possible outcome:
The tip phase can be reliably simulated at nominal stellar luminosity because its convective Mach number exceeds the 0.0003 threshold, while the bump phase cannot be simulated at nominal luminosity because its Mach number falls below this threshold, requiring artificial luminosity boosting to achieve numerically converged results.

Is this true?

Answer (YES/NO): YES